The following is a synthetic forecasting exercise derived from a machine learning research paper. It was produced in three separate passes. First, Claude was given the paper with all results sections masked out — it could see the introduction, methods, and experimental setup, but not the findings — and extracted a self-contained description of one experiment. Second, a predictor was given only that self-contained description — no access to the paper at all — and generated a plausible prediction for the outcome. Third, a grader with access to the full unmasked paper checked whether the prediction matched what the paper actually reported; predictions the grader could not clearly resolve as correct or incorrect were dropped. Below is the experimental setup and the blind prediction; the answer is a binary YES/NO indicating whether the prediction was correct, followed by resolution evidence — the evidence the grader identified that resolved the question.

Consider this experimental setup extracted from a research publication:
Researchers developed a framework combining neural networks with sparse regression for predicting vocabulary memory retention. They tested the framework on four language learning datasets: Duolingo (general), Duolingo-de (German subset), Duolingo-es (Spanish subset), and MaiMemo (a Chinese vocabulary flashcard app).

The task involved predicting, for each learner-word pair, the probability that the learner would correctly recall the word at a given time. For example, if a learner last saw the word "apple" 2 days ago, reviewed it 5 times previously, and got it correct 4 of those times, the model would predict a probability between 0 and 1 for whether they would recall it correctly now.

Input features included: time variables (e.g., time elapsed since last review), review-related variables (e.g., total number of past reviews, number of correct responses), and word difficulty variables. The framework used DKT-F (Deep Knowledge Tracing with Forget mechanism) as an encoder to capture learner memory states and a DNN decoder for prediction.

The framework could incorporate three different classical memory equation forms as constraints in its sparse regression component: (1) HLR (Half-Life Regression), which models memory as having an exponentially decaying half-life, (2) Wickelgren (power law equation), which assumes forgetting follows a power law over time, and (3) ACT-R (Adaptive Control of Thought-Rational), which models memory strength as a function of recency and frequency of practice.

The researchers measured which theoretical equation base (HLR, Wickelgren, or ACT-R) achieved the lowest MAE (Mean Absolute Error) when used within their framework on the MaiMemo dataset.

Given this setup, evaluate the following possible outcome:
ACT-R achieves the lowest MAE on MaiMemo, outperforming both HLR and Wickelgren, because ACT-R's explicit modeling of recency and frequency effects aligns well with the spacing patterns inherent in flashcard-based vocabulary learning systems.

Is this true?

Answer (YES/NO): NO